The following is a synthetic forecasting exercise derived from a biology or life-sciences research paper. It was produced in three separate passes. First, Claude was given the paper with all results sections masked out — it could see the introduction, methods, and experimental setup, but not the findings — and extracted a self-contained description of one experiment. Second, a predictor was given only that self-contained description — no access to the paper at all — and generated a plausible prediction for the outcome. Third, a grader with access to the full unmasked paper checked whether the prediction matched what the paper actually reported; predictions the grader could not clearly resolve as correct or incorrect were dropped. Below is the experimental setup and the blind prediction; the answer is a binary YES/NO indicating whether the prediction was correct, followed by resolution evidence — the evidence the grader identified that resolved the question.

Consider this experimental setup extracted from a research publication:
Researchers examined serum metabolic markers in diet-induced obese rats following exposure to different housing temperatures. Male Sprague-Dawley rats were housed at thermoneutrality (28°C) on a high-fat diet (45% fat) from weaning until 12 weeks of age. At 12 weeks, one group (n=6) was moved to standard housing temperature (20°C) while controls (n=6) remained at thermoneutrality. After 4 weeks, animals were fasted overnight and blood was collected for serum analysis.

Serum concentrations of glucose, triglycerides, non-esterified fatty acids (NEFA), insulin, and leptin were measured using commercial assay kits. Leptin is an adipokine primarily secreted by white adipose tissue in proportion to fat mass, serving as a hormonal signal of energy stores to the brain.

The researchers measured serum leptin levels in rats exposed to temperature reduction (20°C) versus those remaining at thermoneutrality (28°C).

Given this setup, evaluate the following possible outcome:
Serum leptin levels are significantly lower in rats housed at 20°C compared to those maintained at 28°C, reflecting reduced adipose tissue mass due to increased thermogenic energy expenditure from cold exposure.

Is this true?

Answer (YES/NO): NO